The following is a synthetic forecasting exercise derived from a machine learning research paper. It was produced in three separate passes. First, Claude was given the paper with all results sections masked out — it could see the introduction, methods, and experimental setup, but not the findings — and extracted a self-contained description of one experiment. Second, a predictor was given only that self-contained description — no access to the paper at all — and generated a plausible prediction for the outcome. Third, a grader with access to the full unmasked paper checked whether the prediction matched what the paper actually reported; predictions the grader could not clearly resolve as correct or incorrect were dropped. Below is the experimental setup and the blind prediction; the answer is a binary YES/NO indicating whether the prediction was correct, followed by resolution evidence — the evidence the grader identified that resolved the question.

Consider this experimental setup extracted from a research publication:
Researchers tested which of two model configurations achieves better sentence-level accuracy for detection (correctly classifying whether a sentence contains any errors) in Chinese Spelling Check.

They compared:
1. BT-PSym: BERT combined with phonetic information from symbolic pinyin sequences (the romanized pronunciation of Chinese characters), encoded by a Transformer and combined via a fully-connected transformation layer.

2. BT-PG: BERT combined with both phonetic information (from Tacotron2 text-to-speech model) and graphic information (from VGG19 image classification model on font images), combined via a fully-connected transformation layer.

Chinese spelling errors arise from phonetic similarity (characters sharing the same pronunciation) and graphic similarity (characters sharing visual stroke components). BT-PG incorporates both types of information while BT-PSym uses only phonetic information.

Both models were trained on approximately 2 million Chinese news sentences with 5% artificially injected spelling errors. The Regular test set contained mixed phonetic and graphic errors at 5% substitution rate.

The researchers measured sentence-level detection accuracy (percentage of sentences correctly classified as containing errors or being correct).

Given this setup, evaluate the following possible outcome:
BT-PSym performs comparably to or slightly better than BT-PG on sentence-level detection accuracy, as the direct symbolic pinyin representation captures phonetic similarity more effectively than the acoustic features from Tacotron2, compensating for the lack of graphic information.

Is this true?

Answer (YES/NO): YES